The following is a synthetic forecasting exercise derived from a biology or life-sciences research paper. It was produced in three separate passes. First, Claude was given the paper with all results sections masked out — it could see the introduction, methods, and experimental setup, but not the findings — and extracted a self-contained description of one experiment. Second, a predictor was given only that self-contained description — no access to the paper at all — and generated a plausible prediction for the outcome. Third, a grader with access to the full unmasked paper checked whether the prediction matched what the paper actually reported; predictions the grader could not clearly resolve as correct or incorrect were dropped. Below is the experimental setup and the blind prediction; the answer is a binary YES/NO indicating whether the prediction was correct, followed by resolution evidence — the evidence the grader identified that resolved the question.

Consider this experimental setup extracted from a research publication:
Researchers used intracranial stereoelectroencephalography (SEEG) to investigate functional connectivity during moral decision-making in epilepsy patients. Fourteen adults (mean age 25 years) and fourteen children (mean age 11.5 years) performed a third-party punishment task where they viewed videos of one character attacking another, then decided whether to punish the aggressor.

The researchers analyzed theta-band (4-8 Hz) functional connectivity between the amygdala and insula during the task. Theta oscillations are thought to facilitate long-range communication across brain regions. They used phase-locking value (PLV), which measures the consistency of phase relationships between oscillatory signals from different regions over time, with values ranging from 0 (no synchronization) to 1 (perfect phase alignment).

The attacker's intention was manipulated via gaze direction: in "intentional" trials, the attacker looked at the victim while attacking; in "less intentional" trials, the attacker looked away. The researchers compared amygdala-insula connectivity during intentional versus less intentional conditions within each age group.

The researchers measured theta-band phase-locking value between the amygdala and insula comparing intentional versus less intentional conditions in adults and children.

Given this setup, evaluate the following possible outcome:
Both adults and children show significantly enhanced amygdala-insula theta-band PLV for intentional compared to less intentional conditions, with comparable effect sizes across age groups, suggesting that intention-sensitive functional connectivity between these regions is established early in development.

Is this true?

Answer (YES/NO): NO